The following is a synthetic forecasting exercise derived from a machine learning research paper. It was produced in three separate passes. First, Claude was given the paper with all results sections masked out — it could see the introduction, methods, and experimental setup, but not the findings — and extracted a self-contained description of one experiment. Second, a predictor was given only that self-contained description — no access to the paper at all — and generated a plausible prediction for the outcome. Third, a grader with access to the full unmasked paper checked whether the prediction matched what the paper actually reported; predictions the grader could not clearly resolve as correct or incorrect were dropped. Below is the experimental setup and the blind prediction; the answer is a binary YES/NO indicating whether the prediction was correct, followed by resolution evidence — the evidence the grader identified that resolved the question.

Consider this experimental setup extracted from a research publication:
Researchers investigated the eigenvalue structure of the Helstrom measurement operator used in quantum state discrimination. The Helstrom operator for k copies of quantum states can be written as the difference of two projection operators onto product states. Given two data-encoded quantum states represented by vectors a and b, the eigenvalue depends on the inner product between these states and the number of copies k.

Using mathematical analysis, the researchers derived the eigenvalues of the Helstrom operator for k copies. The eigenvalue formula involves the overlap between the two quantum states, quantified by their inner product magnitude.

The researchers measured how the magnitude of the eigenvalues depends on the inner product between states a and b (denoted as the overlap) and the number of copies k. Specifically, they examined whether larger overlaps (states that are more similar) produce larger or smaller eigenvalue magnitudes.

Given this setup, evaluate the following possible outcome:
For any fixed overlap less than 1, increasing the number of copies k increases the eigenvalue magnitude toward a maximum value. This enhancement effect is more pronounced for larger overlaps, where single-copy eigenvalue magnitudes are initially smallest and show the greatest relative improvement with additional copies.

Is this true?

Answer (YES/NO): YES